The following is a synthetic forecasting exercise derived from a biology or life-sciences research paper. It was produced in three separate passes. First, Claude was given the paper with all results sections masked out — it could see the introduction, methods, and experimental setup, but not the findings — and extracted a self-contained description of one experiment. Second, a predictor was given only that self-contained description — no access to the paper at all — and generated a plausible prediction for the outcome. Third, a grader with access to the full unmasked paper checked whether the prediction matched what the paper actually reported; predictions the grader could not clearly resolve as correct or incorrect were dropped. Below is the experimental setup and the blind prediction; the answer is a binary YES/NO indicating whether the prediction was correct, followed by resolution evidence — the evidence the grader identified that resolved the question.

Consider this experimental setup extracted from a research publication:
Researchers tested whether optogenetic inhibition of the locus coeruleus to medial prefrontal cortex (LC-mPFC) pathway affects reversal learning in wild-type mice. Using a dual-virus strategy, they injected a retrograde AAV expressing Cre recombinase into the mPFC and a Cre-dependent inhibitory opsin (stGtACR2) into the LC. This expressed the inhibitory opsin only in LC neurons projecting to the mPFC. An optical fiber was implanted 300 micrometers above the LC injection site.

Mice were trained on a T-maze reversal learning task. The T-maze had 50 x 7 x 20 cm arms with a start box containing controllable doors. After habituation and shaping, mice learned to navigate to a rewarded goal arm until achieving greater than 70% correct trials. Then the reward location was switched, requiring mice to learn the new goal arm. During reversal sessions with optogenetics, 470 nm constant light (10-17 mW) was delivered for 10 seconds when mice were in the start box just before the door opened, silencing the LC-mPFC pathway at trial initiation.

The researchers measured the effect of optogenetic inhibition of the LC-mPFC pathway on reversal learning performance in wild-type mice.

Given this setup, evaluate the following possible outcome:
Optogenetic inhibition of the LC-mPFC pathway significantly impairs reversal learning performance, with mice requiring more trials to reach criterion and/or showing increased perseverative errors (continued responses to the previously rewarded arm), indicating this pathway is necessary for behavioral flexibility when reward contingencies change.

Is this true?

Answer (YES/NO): YES